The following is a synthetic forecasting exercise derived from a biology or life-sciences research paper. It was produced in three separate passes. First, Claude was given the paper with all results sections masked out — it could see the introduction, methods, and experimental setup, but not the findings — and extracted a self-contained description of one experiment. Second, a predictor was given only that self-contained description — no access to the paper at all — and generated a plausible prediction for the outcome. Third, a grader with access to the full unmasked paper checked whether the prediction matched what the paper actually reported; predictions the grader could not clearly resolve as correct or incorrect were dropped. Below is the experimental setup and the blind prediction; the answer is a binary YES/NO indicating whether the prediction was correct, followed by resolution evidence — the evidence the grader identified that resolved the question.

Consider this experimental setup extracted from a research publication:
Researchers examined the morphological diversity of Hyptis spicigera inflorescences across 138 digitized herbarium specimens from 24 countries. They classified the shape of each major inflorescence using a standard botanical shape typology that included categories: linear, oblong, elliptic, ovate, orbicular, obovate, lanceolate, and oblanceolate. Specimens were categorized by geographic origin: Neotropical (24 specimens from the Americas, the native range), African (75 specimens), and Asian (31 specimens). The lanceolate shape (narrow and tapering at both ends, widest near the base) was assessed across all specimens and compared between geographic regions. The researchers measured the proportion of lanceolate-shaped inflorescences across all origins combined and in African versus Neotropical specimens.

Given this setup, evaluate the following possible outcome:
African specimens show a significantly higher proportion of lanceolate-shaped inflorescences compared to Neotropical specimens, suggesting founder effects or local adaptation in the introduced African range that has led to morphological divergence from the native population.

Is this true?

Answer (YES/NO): YES